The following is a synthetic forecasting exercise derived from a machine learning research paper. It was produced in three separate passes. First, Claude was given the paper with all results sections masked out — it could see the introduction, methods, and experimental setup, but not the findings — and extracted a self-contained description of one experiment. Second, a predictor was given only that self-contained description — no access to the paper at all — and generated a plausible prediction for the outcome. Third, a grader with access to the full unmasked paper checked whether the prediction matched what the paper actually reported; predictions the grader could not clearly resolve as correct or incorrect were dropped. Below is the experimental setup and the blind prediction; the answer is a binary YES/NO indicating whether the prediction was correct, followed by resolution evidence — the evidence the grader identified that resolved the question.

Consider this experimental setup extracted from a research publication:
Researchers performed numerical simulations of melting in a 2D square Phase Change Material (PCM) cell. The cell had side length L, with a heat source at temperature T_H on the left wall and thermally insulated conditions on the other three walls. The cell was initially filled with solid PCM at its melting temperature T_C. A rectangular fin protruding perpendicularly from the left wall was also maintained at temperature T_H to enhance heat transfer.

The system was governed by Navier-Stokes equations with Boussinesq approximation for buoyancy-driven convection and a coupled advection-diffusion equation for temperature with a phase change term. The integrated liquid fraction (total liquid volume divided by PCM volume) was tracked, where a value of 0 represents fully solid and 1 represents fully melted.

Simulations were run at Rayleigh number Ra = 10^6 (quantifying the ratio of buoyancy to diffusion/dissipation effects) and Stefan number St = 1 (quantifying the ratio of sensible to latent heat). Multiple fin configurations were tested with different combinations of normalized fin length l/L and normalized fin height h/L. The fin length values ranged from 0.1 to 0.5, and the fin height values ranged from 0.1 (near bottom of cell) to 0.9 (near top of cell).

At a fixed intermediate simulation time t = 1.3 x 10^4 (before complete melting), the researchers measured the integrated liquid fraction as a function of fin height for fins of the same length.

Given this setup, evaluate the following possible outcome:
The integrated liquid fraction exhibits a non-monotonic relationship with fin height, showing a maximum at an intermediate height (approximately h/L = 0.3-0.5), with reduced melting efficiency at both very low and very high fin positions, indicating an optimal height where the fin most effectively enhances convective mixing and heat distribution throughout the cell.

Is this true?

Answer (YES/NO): NO